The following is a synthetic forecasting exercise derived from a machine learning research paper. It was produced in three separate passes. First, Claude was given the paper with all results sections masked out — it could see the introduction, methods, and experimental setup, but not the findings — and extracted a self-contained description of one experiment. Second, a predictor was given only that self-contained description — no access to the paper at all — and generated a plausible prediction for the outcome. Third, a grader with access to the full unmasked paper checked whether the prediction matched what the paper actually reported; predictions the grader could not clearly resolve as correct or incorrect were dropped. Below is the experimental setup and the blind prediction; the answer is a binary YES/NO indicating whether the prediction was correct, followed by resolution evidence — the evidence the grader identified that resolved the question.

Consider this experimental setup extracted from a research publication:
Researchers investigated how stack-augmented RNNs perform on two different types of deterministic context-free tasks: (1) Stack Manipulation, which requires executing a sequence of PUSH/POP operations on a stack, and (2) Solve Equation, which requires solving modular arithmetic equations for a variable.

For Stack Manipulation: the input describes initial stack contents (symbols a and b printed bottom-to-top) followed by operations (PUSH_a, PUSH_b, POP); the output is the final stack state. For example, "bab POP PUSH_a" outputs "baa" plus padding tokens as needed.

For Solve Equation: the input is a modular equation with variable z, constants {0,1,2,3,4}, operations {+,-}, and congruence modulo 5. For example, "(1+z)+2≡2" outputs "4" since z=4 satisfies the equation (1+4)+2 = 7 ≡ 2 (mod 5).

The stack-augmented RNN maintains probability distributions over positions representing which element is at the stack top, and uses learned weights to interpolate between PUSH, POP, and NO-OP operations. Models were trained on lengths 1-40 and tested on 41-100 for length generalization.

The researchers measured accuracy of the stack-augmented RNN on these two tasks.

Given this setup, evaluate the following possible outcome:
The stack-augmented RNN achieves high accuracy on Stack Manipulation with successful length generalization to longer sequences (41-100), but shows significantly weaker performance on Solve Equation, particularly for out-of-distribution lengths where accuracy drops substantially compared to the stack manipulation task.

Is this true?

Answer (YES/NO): YES